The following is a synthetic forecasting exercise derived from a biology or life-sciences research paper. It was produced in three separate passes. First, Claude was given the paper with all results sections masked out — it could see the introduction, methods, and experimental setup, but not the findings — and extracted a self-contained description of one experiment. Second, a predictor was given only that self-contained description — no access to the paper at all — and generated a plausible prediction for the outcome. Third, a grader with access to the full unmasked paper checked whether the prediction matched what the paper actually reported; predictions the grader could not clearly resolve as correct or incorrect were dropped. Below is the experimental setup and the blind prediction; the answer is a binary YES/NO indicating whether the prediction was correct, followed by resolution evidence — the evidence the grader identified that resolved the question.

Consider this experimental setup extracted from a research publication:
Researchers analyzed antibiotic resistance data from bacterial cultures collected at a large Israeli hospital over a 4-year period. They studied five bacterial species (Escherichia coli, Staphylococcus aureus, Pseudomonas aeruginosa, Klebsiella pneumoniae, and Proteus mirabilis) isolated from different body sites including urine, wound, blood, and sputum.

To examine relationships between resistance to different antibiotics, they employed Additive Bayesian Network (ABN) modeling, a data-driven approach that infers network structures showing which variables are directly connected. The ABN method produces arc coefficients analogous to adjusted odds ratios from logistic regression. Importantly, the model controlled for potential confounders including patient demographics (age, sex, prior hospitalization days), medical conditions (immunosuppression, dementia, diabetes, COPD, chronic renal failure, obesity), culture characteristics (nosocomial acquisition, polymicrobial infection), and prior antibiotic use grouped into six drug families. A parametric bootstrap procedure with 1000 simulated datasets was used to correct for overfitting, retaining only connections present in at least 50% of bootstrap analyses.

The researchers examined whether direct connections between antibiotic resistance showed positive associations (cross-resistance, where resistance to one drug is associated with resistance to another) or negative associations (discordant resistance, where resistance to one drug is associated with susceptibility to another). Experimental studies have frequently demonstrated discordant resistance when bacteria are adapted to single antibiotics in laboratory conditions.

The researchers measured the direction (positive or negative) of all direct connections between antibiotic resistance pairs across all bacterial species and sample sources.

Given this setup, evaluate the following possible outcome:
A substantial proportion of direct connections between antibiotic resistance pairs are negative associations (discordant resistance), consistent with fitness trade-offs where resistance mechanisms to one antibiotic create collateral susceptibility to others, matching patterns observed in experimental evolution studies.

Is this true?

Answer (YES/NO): NO